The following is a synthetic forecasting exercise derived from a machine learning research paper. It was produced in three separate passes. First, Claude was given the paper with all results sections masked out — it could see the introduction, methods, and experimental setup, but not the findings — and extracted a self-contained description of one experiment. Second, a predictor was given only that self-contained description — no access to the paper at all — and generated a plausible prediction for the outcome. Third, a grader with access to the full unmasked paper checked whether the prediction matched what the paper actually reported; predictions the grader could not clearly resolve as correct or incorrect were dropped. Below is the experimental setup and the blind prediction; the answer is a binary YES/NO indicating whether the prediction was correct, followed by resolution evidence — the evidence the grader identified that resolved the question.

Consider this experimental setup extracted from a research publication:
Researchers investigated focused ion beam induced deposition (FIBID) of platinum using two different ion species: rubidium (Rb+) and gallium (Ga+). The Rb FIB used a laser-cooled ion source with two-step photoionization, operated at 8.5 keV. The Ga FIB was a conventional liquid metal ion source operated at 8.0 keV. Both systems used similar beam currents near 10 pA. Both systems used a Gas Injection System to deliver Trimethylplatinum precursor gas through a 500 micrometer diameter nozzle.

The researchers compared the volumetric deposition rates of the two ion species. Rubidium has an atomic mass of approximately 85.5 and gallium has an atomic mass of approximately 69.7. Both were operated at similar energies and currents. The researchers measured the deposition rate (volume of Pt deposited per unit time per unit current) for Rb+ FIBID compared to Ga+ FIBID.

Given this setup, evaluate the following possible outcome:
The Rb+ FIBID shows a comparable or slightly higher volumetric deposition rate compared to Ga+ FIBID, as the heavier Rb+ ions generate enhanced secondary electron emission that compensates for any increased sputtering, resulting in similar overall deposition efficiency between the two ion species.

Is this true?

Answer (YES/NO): YES